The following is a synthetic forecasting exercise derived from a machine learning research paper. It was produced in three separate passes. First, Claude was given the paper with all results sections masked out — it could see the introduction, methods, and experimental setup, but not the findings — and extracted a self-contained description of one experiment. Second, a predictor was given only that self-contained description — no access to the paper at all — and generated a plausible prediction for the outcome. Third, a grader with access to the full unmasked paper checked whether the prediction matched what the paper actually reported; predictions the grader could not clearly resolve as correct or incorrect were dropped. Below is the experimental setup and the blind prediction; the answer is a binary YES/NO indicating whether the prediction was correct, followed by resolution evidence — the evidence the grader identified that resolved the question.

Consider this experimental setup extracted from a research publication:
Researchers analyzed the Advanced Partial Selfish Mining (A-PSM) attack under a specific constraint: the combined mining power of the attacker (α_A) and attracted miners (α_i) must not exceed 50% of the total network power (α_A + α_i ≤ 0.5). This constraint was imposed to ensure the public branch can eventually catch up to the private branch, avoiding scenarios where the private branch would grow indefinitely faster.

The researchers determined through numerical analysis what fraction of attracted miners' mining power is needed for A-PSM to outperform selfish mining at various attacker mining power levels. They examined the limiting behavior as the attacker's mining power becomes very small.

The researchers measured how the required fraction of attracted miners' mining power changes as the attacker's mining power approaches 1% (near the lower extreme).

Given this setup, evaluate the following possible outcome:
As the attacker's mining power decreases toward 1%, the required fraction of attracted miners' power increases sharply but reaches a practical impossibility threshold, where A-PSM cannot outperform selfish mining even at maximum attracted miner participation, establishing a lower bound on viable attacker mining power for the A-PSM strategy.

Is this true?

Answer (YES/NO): NO